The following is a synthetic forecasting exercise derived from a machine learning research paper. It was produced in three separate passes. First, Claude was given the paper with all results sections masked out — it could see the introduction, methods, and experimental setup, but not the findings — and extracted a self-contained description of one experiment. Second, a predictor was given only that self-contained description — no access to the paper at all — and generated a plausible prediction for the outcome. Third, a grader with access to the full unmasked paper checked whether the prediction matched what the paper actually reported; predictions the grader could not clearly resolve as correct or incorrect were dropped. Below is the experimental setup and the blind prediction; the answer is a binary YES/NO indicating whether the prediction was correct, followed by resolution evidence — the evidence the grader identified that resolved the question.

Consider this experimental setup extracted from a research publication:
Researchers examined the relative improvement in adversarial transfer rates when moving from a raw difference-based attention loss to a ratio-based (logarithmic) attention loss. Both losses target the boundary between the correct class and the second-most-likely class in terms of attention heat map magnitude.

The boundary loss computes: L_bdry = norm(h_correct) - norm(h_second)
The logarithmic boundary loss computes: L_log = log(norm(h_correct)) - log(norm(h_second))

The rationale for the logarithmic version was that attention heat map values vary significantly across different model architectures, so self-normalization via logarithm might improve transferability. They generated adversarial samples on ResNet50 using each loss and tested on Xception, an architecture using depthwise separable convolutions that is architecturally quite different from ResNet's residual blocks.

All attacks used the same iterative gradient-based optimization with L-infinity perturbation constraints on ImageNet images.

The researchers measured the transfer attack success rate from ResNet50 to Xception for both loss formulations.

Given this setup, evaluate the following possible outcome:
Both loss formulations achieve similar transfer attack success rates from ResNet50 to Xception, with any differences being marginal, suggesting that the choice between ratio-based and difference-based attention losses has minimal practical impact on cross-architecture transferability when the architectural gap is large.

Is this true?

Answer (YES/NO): NO